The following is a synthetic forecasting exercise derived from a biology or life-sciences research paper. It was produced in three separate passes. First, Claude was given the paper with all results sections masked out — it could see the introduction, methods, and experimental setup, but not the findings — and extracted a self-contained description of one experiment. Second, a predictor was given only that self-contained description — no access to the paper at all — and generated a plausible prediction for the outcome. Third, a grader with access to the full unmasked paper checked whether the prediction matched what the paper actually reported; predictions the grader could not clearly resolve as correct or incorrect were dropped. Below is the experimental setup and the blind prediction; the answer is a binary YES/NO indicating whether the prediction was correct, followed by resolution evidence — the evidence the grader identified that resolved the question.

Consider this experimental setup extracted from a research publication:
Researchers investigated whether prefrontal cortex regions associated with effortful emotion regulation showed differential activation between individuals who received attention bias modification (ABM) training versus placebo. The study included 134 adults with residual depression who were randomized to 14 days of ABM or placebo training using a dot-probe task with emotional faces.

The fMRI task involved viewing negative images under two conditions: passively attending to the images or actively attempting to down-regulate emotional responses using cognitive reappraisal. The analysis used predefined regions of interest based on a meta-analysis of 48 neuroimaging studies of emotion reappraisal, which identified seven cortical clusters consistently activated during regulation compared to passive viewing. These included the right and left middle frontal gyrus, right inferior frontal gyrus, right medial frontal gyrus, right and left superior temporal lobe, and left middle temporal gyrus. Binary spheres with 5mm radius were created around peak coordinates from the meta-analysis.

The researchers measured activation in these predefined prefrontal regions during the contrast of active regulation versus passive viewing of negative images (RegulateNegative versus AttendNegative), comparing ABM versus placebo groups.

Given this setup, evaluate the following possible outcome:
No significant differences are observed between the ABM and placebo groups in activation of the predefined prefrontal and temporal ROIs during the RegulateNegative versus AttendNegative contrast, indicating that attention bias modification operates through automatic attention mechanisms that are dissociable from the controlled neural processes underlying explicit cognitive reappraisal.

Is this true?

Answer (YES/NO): YES